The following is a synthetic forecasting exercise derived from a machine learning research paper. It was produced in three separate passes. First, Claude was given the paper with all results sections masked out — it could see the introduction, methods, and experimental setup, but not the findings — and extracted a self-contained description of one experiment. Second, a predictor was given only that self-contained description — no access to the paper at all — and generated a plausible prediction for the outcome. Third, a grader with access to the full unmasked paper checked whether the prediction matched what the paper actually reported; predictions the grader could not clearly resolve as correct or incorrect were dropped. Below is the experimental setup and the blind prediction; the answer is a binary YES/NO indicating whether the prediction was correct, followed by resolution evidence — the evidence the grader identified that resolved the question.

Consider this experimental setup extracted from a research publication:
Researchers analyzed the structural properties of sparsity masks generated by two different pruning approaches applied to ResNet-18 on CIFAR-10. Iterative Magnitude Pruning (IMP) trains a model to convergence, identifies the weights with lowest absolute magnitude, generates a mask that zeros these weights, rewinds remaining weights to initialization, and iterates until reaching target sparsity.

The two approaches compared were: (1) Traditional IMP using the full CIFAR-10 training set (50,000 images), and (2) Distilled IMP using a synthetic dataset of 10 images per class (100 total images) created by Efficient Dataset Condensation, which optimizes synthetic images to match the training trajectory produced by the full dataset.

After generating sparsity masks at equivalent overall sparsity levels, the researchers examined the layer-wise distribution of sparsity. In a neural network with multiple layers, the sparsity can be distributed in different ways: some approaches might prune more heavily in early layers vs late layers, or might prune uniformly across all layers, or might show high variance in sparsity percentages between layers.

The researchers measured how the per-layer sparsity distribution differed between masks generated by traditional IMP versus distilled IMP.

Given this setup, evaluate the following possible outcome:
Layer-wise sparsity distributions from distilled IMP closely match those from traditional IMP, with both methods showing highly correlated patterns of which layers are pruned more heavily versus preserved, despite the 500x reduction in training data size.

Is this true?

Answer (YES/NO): YES